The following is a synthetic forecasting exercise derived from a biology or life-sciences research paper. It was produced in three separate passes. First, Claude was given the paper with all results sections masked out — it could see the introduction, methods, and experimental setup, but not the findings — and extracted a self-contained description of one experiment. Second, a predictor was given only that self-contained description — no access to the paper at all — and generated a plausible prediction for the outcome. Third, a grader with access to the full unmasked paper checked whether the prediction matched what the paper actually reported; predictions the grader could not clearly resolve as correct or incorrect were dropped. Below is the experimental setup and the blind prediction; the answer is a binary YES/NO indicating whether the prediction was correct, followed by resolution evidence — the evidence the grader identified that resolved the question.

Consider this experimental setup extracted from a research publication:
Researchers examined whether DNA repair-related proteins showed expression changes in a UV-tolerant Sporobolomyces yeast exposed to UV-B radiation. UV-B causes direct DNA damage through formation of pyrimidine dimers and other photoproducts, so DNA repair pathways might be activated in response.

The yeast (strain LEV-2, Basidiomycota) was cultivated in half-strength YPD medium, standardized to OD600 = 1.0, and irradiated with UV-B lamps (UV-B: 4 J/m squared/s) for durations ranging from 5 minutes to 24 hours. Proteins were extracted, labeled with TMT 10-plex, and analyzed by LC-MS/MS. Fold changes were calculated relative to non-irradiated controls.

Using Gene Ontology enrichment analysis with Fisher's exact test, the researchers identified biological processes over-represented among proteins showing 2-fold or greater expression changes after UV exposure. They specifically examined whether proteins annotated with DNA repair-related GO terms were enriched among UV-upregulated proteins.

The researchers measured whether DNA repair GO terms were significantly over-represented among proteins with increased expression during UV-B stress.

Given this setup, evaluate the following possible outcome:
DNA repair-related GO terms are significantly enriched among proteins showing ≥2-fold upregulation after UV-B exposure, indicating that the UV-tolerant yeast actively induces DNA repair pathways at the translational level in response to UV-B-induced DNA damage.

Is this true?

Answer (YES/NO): NO